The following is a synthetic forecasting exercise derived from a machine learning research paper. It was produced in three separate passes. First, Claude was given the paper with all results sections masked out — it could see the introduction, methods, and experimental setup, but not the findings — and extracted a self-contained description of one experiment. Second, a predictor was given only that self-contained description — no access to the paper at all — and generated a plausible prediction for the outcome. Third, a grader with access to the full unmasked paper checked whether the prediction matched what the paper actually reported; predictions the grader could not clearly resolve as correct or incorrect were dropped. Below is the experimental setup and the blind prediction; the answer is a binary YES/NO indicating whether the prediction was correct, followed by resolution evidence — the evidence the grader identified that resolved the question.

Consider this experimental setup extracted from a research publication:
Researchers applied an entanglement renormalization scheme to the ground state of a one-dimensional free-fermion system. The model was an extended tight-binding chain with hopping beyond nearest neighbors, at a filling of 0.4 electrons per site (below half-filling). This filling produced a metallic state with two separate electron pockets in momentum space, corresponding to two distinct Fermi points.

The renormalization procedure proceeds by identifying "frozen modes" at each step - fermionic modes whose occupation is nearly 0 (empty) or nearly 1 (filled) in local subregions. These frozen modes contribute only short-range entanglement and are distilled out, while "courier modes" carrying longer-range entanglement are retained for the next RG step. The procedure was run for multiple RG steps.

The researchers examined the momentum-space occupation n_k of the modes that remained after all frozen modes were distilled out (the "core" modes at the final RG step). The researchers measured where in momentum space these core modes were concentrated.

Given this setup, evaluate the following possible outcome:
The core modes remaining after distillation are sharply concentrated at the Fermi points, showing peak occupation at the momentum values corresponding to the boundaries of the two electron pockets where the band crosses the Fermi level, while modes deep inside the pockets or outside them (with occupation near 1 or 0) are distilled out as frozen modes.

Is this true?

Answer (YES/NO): YES